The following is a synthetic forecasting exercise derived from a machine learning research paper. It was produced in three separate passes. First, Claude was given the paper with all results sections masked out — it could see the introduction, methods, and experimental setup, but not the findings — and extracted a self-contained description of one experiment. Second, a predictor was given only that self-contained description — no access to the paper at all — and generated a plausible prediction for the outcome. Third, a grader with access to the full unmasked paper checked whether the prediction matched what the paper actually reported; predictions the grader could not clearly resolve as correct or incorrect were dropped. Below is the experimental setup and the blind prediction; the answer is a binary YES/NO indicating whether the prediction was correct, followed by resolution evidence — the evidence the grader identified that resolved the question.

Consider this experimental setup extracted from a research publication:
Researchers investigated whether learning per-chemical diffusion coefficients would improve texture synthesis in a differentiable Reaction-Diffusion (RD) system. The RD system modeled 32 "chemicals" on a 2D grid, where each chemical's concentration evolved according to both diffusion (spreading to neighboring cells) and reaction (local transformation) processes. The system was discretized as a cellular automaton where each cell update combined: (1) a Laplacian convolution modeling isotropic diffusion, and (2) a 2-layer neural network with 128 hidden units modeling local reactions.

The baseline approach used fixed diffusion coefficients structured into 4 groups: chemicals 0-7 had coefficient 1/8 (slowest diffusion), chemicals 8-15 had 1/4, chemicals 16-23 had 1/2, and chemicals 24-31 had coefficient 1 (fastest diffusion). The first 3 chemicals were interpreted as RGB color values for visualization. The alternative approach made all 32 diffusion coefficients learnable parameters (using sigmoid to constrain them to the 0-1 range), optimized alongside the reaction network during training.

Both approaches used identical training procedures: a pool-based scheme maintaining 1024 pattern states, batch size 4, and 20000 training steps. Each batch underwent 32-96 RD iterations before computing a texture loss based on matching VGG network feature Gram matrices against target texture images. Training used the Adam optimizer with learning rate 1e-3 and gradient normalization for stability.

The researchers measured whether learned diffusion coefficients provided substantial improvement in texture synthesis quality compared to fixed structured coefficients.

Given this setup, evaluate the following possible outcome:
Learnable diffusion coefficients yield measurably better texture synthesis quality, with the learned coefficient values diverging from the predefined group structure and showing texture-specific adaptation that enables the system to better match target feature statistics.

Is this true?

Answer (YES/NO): NO